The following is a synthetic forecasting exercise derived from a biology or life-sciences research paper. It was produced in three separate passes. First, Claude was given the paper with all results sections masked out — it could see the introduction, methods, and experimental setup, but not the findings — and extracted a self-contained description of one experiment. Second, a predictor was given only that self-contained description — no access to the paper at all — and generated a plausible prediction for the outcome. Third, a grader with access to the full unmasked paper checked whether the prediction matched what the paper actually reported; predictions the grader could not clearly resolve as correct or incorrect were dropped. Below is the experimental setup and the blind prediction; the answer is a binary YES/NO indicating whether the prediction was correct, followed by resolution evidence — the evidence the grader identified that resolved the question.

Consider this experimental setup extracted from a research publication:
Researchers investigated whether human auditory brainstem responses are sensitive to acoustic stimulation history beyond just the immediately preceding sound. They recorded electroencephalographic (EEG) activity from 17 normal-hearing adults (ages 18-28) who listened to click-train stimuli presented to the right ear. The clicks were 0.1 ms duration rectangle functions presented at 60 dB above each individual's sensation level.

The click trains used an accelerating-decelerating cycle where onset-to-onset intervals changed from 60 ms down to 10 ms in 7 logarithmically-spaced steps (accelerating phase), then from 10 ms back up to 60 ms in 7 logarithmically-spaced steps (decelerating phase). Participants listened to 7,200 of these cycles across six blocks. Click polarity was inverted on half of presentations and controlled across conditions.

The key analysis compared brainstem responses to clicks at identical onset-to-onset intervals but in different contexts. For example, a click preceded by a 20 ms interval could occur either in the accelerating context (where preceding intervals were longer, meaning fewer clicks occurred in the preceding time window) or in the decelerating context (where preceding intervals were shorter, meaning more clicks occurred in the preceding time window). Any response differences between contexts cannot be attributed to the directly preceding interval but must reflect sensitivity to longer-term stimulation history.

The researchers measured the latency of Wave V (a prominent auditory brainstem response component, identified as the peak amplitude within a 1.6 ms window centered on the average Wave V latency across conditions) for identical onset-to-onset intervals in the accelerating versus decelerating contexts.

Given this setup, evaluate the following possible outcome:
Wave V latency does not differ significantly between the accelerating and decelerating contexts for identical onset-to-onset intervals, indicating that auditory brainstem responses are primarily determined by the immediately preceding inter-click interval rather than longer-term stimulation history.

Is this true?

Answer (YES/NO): NO